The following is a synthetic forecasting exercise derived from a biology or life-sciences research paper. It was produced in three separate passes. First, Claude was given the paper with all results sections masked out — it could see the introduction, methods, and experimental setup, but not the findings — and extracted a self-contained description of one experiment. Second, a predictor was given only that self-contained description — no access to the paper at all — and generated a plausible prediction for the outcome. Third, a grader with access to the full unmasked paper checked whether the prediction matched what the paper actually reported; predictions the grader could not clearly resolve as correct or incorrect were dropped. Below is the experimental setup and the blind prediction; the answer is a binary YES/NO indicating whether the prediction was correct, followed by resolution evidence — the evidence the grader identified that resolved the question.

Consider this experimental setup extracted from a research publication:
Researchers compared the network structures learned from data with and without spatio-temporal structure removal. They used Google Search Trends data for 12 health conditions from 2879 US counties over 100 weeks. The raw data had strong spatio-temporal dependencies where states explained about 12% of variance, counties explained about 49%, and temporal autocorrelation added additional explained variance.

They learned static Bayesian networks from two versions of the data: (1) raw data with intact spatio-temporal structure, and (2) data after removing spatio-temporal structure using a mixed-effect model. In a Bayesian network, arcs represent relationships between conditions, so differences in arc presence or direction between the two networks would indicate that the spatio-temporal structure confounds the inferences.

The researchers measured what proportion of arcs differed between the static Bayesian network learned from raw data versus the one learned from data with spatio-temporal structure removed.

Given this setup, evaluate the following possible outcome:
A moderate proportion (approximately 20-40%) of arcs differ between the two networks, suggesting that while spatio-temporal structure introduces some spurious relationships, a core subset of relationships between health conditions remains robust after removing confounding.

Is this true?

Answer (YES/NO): NO